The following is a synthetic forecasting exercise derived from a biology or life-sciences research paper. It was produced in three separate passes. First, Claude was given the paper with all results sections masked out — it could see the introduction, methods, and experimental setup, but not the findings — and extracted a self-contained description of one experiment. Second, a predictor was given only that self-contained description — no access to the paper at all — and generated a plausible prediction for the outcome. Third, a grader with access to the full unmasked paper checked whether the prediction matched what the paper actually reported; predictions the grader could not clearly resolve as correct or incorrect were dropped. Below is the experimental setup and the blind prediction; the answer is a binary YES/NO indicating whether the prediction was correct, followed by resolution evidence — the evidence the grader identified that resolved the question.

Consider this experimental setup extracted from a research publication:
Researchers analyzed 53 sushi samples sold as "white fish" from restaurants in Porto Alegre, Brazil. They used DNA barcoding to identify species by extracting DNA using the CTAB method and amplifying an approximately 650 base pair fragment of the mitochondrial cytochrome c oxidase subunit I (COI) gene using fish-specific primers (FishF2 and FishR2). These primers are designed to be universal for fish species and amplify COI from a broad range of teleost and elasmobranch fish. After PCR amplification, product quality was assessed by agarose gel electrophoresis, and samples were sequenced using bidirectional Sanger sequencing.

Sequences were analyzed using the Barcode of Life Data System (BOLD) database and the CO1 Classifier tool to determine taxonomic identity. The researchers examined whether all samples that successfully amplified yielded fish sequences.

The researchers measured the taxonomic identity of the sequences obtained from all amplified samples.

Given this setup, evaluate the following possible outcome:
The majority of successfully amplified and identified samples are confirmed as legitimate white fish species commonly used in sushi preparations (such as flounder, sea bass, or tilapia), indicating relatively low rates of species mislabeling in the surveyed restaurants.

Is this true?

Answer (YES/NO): NO